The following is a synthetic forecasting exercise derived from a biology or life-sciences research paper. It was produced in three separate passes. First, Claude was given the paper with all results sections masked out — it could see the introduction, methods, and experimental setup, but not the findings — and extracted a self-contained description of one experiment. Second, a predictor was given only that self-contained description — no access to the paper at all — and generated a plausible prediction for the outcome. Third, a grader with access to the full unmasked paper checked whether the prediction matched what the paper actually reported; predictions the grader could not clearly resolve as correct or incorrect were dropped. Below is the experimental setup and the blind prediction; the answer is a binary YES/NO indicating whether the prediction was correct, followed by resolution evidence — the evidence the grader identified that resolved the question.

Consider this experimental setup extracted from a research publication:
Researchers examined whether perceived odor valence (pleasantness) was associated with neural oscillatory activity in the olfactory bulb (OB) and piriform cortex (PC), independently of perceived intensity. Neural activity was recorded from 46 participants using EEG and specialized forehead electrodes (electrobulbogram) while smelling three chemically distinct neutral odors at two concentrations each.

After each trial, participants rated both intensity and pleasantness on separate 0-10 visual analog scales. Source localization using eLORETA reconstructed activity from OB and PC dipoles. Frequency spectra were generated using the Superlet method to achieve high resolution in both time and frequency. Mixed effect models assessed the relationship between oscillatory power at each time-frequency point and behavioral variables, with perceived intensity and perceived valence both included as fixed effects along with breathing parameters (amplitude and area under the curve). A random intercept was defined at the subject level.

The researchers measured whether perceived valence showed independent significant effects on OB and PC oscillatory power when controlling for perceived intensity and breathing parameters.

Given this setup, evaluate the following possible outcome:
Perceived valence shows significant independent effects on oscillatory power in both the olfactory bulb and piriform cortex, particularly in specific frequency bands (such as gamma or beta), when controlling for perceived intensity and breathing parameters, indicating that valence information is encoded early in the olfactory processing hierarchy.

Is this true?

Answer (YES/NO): NO